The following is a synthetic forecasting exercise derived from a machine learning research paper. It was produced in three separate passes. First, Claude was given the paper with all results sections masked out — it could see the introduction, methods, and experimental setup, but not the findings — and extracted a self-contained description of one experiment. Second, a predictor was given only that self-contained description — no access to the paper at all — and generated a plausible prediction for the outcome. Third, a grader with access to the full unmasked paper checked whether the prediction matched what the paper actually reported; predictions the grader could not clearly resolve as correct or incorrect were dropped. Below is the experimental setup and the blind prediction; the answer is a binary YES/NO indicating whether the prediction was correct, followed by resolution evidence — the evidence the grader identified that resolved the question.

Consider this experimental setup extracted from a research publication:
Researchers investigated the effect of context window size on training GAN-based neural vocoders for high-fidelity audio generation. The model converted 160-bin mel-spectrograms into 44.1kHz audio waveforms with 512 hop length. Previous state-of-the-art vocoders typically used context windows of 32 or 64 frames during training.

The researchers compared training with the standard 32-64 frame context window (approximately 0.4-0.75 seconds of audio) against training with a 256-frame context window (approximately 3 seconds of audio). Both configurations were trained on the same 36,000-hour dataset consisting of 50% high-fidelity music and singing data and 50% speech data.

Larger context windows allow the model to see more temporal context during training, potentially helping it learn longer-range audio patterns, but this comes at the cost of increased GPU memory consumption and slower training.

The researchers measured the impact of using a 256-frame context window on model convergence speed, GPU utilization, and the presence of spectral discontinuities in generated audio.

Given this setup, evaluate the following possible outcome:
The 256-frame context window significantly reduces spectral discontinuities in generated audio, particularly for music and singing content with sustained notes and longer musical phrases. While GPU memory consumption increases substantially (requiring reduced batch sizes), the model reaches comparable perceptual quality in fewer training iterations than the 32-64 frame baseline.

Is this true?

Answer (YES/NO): YES